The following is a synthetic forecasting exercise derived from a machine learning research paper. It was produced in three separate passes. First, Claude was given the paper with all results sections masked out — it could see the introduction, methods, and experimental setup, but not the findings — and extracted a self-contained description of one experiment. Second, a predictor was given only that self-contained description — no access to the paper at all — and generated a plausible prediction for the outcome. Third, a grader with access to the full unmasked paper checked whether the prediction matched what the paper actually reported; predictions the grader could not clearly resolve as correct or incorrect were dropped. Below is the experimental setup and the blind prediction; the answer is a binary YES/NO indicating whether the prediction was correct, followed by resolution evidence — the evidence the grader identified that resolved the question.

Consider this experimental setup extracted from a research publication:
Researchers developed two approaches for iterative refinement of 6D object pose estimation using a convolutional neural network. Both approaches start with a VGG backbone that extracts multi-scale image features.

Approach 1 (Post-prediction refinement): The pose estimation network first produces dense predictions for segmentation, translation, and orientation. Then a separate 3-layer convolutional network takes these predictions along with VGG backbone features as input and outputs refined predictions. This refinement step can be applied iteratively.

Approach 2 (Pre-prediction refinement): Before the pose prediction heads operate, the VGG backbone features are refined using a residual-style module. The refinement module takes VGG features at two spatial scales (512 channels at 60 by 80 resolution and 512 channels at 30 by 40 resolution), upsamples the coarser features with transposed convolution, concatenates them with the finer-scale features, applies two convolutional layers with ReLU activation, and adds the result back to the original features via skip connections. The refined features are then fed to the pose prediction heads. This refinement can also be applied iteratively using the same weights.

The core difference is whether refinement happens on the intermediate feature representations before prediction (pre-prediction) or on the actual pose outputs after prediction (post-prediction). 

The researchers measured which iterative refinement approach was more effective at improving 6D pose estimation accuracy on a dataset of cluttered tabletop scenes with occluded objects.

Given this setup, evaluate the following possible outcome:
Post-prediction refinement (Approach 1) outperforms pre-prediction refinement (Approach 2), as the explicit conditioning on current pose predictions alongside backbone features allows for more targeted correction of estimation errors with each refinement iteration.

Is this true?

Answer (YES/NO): NO